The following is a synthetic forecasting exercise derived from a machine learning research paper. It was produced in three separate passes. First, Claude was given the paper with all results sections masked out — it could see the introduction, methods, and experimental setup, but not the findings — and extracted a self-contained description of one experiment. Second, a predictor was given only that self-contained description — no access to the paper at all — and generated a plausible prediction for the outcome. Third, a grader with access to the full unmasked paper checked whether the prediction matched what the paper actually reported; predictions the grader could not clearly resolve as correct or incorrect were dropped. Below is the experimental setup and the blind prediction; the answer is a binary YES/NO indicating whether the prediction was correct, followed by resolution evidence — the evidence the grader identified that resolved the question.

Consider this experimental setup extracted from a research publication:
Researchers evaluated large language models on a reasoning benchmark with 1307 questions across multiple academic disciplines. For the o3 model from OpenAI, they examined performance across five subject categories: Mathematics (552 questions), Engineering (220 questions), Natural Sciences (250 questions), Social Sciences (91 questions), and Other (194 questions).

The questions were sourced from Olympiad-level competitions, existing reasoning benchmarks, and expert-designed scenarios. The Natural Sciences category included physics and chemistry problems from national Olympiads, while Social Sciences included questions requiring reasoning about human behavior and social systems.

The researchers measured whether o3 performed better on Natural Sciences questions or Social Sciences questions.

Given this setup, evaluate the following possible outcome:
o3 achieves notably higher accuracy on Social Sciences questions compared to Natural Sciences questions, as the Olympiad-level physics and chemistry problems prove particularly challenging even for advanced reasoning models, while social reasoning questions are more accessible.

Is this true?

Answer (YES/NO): YES